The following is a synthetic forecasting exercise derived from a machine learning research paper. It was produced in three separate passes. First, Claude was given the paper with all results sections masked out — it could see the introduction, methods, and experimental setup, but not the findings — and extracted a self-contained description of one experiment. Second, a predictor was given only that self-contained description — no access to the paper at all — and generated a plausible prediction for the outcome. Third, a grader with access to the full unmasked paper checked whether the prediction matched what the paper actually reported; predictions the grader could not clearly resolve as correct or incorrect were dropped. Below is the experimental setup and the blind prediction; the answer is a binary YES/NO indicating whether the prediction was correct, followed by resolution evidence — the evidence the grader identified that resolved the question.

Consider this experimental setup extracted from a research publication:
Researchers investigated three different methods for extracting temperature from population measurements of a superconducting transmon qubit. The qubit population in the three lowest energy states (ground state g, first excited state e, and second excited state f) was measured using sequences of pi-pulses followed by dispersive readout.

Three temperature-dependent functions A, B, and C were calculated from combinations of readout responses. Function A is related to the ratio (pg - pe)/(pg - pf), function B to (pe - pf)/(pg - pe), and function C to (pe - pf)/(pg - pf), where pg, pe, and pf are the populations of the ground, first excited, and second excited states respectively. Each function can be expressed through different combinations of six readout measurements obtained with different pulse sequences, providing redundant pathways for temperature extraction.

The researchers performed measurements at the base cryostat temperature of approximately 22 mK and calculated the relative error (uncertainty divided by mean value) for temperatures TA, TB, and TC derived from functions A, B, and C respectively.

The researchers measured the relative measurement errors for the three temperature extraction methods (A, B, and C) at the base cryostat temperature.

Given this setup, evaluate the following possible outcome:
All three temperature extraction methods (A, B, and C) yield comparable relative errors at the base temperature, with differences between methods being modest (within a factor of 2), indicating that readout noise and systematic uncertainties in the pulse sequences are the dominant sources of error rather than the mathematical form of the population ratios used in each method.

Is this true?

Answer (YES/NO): NO